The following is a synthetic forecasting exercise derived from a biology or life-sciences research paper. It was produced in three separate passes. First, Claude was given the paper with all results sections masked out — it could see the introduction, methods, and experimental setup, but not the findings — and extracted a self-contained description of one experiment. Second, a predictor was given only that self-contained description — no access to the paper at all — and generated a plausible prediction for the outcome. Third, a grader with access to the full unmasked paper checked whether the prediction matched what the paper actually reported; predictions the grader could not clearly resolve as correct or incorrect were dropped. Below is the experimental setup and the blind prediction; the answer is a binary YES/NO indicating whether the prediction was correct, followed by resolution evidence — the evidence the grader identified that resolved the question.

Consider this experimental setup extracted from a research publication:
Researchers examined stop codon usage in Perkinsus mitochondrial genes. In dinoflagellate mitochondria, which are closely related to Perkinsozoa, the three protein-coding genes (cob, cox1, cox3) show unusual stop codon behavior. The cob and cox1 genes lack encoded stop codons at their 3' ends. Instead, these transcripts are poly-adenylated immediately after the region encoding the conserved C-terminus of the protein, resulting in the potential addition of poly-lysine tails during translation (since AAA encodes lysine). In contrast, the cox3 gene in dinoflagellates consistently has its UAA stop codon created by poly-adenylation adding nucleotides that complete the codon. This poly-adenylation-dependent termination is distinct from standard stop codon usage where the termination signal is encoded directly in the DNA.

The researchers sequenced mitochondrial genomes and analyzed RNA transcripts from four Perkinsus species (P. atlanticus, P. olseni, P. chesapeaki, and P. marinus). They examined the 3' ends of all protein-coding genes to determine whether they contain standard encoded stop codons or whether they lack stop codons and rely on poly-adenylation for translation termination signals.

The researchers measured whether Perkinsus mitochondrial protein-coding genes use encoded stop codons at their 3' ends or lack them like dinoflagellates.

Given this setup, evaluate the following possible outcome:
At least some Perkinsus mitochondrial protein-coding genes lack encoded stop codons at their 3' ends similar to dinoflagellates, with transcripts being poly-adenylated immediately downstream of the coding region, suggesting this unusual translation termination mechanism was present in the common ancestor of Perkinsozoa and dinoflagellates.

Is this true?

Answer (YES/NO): NO